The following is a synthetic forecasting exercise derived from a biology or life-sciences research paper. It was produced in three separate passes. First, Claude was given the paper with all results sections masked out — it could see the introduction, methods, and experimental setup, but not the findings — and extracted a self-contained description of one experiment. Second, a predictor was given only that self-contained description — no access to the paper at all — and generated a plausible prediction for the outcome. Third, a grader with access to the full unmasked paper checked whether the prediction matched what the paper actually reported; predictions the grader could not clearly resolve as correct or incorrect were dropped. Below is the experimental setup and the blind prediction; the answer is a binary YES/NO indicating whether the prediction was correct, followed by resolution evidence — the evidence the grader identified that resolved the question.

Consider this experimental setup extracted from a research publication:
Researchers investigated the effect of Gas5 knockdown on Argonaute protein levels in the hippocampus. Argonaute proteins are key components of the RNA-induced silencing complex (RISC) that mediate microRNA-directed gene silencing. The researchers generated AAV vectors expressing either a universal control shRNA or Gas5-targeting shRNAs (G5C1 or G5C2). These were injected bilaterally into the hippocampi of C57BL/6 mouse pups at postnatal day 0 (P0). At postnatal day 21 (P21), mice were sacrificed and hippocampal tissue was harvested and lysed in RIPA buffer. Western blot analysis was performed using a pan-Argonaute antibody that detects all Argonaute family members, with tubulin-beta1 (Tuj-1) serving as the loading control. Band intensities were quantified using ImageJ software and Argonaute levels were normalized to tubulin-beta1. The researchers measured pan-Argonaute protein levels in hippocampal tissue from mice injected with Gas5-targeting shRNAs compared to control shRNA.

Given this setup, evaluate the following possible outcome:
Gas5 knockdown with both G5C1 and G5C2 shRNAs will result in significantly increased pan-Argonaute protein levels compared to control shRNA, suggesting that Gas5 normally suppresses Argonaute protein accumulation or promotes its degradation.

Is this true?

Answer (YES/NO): YES